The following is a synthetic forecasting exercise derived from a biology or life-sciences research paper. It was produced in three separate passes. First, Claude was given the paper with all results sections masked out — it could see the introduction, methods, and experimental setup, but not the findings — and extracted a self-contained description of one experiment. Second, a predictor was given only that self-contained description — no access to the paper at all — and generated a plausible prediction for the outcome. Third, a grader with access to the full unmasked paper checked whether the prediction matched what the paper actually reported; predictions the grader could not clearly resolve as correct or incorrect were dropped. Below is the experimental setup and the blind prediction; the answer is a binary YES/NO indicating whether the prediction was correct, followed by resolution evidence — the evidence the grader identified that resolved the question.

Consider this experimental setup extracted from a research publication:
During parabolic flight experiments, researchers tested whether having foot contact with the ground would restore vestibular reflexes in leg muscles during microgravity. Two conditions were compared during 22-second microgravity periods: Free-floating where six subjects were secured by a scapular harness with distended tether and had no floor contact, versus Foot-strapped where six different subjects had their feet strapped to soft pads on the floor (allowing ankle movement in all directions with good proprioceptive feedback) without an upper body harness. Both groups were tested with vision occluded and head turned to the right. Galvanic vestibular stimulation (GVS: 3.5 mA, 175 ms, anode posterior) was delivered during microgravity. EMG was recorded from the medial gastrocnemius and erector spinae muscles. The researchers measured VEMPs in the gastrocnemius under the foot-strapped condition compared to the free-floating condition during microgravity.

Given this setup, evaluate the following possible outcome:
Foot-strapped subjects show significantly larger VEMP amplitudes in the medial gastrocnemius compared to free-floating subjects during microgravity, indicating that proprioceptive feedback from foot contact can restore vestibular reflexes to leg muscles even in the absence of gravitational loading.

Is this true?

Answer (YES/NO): NO